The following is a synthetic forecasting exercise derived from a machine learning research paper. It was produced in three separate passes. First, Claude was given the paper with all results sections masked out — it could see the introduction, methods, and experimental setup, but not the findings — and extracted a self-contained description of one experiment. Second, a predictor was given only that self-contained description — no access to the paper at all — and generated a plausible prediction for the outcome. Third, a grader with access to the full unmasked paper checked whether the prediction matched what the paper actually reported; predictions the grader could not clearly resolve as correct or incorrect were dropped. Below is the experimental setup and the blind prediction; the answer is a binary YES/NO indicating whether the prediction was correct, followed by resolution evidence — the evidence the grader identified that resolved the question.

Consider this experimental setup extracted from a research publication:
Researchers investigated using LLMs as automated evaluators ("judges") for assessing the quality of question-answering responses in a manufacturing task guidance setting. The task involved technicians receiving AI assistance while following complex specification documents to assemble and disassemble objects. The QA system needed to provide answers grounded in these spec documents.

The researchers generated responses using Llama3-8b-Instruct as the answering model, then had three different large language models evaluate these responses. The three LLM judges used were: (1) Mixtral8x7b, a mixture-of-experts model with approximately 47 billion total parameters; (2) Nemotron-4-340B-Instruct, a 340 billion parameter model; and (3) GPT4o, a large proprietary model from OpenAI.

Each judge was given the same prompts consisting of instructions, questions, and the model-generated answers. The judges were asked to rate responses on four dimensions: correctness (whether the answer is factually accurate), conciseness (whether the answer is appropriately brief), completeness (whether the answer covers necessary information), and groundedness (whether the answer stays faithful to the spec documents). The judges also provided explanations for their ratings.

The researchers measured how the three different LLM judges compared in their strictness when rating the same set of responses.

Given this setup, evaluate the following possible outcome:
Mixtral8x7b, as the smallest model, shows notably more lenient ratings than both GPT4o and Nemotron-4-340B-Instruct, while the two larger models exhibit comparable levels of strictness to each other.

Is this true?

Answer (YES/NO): NO